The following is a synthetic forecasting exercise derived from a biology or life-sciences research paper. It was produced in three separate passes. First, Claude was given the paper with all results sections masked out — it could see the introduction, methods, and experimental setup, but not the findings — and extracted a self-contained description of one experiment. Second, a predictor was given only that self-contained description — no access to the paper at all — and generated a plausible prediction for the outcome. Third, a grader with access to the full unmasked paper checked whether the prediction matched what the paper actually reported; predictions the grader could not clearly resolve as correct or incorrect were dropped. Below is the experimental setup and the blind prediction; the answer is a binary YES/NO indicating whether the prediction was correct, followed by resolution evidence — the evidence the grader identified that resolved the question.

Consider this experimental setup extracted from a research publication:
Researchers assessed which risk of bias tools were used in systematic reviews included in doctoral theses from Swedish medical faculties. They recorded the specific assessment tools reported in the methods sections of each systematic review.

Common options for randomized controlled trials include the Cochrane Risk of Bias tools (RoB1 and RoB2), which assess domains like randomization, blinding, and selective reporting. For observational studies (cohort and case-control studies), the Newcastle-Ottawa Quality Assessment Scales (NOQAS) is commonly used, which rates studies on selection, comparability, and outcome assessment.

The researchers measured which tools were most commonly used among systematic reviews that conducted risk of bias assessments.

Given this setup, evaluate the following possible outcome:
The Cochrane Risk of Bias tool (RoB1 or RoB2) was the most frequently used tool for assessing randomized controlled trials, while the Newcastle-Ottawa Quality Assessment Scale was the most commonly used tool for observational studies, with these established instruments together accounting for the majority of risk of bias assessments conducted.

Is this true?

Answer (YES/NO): NO